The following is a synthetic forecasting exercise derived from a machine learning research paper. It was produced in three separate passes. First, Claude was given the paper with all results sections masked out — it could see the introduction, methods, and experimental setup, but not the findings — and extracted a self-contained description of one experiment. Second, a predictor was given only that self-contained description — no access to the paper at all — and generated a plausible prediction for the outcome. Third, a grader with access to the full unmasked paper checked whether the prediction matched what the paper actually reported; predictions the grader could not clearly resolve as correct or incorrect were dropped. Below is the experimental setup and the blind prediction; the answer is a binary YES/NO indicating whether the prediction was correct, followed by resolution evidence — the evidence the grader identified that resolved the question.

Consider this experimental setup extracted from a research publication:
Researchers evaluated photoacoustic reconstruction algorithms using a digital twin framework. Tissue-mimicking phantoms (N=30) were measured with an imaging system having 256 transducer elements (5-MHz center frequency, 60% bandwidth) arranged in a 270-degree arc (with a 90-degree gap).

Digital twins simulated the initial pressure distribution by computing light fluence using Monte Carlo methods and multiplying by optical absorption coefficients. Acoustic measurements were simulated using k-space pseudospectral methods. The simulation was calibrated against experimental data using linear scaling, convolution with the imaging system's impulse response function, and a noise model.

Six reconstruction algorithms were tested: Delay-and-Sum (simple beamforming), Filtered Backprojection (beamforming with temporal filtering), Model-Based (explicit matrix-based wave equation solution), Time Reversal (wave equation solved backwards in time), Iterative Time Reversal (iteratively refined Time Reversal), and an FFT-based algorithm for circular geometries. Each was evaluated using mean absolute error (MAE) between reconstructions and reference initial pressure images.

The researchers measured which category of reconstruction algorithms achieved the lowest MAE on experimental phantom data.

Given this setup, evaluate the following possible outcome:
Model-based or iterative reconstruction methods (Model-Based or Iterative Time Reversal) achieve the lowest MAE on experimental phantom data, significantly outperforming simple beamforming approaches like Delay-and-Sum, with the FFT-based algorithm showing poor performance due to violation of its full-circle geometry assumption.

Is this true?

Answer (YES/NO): NO